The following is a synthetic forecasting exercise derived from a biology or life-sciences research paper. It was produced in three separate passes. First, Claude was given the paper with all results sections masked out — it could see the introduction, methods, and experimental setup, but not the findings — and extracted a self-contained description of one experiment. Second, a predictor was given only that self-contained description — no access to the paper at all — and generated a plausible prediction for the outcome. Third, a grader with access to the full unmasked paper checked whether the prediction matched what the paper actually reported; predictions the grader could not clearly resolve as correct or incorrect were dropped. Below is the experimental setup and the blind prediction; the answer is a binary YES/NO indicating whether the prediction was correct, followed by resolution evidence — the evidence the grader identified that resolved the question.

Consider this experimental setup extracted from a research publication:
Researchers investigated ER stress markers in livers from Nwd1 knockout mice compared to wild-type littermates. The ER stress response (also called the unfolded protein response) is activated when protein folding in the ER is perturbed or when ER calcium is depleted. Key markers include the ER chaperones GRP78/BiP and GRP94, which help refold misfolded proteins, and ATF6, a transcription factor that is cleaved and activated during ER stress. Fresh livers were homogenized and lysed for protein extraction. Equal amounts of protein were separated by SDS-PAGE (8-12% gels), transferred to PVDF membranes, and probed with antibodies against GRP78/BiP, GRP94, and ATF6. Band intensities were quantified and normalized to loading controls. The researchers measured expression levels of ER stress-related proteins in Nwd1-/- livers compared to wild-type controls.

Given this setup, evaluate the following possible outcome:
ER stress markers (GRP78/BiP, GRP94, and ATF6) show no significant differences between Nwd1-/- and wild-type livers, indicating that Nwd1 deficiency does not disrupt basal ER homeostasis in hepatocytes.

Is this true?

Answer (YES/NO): NO